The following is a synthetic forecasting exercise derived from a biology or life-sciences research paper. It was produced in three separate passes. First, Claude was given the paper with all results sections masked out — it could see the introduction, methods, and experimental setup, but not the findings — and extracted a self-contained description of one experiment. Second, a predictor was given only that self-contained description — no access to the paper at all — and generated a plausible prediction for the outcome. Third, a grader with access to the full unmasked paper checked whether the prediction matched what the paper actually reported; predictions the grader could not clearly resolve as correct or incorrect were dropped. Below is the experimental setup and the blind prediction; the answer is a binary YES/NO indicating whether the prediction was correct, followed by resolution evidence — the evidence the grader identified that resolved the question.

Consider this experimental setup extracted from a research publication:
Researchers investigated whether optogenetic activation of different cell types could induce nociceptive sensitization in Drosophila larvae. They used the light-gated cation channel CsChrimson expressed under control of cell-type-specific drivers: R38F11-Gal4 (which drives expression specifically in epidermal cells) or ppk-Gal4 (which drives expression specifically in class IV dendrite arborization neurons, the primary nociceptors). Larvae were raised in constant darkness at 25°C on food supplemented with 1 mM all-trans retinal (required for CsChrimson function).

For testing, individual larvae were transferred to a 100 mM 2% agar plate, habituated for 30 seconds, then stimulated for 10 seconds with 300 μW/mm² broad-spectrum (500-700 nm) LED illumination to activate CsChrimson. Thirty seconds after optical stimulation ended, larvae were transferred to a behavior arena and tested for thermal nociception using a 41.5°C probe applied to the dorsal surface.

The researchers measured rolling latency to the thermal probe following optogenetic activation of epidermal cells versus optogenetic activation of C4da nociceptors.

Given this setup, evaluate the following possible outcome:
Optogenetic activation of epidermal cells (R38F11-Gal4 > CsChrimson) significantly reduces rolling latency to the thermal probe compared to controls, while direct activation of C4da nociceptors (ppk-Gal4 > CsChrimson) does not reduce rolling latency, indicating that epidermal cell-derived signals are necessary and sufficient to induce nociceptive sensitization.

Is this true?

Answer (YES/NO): YES